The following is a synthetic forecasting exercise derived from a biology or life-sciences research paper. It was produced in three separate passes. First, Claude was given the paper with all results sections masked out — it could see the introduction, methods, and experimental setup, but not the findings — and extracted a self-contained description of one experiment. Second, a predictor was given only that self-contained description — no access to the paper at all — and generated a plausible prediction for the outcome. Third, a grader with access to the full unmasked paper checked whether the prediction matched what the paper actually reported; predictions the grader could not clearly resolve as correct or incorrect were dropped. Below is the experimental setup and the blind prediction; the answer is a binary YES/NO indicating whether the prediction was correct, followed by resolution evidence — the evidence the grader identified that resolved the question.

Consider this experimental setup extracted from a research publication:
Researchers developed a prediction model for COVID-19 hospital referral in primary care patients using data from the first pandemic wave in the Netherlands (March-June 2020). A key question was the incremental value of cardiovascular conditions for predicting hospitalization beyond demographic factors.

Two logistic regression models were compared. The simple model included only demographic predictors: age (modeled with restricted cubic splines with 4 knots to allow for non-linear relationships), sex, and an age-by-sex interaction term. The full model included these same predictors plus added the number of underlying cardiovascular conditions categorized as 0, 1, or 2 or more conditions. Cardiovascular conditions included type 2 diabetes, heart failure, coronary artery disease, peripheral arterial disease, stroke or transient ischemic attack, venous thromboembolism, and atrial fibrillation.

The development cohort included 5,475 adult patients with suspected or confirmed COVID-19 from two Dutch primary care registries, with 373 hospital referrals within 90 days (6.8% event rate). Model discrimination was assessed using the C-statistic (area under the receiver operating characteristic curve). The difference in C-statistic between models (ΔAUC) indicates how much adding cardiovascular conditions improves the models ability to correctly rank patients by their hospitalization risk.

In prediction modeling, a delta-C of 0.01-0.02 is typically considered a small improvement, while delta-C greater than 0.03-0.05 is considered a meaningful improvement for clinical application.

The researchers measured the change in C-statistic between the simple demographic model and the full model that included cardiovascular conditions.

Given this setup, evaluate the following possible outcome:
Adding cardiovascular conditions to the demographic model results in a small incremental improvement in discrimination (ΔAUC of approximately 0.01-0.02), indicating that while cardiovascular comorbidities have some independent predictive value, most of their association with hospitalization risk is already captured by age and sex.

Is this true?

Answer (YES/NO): YES